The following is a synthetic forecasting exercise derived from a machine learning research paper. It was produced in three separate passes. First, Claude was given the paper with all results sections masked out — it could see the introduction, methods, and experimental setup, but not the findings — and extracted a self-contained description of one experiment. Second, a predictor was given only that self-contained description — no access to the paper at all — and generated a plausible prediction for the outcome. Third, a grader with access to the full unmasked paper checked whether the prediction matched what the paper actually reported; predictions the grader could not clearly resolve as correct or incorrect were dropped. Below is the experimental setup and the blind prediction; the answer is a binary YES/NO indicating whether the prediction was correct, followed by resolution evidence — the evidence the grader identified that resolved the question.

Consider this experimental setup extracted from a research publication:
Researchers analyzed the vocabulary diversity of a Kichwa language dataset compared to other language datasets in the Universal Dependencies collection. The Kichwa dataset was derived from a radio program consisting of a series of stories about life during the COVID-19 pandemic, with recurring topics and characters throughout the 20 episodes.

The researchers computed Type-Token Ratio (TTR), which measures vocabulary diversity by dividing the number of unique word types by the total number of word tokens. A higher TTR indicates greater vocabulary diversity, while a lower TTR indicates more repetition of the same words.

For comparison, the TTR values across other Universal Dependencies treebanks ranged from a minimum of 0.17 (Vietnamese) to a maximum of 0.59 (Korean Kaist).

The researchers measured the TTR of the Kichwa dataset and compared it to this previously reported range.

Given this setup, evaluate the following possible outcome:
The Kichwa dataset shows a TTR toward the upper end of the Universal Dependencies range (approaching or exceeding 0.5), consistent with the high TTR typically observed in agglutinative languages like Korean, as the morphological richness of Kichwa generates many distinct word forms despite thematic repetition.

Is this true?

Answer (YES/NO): NO